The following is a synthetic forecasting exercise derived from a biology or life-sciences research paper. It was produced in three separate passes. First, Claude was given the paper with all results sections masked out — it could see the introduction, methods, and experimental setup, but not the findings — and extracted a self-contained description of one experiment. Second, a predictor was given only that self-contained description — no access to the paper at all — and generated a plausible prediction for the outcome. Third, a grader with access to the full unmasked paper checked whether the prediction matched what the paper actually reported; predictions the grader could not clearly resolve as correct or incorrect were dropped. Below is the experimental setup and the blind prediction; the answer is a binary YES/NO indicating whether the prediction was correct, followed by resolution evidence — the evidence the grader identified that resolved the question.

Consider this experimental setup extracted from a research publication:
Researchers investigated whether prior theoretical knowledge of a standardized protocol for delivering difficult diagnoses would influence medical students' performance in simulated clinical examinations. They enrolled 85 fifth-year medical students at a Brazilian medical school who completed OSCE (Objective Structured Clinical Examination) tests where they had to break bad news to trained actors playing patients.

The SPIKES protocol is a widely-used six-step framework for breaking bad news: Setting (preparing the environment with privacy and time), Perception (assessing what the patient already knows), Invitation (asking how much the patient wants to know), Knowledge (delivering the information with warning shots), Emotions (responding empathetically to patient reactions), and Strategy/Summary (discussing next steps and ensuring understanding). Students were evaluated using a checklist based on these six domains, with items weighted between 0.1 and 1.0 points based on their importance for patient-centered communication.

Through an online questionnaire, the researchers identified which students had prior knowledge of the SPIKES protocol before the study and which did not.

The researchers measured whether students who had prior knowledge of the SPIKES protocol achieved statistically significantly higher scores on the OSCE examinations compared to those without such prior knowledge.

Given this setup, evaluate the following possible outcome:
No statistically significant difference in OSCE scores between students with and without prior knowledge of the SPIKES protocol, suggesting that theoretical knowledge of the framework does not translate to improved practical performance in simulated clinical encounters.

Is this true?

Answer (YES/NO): YES